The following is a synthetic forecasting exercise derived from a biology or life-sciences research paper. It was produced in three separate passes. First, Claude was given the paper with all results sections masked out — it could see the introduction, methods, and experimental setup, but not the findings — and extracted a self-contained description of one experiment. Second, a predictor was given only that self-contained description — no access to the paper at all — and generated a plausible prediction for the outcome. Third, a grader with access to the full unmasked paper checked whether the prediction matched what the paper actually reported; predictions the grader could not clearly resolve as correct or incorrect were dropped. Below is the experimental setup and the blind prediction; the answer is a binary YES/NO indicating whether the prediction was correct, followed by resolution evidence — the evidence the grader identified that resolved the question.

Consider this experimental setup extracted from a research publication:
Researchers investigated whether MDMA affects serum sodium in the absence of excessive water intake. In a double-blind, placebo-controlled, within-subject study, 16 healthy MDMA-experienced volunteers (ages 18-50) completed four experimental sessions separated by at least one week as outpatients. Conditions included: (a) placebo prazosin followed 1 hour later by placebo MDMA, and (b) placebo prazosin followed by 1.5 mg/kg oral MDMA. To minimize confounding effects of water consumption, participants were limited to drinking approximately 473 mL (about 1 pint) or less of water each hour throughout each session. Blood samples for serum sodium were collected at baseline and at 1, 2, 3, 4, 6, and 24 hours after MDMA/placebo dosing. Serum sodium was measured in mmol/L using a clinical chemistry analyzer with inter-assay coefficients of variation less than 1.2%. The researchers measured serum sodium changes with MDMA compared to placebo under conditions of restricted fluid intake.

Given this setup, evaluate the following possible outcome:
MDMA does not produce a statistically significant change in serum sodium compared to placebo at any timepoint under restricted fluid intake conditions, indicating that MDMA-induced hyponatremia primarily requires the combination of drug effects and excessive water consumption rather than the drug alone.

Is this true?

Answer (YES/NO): NO